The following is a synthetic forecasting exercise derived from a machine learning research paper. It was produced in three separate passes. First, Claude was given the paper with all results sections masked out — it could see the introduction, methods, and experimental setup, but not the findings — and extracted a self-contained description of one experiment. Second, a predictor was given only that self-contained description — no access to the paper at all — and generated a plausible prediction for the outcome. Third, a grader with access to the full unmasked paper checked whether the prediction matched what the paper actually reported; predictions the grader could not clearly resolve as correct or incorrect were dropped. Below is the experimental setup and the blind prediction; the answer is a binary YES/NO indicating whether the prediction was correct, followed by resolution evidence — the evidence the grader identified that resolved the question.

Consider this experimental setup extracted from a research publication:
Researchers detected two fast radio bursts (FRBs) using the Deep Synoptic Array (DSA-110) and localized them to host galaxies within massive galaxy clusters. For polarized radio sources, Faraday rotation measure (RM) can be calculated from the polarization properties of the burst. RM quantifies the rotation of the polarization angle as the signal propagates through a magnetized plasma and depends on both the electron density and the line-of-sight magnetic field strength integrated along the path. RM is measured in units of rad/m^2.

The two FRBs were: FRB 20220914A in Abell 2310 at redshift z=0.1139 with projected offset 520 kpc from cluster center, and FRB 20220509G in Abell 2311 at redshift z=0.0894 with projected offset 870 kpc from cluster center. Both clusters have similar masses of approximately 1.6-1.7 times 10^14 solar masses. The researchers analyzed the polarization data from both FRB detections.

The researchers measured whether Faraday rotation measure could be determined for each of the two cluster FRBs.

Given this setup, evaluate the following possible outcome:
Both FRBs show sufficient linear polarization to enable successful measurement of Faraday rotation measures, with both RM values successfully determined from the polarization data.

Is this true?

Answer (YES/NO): NO